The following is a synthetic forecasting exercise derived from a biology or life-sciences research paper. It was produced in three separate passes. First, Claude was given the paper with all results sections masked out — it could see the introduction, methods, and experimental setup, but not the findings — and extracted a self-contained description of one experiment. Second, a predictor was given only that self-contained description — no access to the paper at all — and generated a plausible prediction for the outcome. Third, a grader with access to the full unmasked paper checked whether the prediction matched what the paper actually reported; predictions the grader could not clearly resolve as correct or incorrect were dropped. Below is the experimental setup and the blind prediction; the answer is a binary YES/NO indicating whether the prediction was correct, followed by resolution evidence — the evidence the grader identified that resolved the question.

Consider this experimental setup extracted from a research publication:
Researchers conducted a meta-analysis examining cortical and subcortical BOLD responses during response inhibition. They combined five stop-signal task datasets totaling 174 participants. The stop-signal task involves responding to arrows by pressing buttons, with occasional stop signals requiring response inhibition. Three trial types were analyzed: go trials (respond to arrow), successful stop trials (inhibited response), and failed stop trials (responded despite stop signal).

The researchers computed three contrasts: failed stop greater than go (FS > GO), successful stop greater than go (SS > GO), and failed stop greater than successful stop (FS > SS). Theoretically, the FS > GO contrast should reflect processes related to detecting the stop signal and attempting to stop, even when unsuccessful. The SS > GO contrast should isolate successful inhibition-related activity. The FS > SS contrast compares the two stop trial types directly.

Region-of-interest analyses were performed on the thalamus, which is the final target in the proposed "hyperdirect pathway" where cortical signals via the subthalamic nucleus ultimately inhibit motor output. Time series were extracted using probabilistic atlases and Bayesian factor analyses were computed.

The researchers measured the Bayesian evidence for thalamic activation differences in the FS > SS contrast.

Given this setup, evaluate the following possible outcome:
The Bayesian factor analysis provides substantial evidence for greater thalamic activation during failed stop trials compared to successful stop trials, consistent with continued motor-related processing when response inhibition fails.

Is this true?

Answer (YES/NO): YES